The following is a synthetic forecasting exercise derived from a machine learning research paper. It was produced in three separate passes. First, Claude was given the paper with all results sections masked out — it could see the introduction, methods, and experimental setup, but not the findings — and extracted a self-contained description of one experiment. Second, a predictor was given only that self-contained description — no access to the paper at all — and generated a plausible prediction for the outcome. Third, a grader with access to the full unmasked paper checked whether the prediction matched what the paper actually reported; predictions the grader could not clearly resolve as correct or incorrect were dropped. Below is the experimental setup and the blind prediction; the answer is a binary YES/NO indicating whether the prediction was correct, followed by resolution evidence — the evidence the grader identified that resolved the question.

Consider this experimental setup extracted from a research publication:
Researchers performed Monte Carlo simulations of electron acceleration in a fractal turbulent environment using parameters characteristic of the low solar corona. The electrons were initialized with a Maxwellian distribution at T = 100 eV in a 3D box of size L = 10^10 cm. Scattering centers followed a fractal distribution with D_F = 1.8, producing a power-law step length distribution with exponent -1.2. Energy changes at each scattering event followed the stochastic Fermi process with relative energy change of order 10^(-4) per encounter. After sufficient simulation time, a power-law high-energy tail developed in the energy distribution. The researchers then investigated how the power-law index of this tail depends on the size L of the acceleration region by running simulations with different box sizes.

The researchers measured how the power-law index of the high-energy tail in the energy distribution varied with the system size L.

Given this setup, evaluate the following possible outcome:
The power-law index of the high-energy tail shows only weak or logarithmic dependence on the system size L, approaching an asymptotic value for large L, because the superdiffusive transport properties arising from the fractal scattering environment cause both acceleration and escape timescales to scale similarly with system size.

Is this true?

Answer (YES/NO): NO